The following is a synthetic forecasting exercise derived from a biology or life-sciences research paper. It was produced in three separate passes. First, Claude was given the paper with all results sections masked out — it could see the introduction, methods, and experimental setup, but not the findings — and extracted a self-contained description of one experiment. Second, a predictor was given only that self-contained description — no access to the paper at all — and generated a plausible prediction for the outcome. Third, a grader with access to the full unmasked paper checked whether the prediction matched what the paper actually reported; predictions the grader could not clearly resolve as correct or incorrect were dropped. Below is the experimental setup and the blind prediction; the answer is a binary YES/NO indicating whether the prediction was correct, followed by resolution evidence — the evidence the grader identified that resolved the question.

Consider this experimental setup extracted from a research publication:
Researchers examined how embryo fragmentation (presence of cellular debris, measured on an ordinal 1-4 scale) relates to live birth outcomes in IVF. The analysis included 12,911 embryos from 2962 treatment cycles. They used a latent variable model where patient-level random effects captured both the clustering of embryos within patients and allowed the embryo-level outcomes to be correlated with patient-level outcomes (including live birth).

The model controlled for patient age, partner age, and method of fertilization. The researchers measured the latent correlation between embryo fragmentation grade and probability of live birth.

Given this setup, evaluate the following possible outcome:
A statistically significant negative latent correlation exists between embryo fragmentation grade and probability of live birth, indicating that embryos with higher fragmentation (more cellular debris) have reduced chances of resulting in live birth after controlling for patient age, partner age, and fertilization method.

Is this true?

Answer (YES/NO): NO